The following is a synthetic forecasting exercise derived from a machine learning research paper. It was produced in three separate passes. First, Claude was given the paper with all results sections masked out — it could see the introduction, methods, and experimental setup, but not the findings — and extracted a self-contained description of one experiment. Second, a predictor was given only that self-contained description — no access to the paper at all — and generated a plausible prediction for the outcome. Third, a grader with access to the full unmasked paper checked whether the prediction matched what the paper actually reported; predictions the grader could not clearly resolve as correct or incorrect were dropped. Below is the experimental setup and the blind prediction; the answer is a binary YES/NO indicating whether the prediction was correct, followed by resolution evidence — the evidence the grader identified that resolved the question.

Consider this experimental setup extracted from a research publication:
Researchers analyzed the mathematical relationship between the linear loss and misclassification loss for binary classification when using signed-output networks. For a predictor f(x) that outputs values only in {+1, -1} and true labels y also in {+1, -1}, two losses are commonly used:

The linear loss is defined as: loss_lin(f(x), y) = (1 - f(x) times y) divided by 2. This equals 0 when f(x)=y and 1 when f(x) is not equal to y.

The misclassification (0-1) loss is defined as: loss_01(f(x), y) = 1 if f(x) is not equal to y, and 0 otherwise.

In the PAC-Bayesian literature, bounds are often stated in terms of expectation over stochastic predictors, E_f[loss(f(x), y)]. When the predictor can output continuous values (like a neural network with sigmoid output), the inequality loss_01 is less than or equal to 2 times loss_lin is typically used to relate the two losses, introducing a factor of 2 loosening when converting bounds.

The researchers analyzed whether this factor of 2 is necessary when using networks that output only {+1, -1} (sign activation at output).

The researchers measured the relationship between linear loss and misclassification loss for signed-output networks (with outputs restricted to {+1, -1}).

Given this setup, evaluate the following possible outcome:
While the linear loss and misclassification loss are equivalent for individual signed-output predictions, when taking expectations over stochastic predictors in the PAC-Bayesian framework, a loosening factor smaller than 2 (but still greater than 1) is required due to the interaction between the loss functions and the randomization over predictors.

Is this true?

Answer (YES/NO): NO